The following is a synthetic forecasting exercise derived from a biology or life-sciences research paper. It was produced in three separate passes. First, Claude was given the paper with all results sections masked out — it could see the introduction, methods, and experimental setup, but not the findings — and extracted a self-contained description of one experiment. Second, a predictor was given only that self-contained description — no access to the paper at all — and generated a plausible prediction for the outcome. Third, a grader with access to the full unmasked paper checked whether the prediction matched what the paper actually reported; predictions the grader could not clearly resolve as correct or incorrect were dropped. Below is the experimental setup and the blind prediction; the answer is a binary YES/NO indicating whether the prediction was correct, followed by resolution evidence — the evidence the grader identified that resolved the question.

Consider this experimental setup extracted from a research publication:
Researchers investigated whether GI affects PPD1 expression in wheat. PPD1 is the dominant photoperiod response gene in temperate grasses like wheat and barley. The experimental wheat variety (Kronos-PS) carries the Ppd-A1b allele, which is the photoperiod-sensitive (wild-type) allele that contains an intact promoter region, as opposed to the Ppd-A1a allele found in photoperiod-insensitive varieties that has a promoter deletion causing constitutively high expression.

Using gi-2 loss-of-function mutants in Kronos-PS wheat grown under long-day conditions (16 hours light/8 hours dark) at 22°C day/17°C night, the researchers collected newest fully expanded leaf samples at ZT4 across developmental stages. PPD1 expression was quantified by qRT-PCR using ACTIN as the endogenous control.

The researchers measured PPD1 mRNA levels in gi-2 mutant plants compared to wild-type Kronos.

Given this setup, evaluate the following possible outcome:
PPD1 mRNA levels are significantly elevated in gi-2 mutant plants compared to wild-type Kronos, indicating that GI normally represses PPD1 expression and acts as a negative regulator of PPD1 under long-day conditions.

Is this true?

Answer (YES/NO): NO